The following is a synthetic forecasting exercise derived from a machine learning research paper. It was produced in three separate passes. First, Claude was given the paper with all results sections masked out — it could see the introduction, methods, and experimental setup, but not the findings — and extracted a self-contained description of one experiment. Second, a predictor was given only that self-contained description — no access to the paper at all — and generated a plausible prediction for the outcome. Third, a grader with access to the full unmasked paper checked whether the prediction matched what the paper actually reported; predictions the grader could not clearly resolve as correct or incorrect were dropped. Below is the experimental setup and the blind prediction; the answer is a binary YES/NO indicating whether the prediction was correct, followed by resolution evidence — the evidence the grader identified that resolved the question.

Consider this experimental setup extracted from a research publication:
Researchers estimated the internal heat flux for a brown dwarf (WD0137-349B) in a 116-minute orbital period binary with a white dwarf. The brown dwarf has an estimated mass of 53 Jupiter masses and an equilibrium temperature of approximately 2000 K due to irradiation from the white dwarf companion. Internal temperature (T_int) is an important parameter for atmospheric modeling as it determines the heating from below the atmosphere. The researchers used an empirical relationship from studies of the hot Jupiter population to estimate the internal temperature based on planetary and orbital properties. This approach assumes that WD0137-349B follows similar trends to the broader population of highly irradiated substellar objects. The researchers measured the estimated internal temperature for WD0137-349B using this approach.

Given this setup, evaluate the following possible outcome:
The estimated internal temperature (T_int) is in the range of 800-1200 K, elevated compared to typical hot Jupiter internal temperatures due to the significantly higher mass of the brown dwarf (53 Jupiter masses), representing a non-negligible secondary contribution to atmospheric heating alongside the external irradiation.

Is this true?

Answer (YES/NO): NO